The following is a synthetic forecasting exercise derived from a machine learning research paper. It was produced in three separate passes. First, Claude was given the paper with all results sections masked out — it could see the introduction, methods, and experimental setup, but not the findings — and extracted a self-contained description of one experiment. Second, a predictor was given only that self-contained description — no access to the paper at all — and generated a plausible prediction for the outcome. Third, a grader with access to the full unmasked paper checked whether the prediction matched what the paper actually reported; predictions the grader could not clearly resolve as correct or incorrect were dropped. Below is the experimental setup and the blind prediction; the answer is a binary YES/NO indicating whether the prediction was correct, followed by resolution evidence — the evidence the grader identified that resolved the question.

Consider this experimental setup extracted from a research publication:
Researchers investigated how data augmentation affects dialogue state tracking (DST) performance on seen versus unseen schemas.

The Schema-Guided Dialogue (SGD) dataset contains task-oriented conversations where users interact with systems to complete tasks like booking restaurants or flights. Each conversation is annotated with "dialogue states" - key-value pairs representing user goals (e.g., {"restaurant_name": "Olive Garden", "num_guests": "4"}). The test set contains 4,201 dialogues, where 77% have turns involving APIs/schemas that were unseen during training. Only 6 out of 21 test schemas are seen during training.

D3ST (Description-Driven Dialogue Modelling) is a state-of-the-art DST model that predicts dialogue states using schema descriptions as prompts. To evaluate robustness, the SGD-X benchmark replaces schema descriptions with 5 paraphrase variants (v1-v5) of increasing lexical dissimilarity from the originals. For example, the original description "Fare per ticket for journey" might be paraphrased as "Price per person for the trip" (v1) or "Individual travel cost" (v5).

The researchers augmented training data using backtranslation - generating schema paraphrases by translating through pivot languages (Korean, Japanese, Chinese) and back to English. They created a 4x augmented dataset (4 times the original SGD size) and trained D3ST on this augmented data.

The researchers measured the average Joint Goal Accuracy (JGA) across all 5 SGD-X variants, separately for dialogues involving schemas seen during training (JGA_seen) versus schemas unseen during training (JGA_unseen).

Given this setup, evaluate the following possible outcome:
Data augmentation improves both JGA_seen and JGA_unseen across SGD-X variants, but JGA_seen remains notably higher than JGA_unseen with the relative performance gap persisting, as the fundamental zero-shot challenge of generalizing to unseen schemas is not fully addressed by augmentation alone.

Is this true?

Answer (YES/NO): YES